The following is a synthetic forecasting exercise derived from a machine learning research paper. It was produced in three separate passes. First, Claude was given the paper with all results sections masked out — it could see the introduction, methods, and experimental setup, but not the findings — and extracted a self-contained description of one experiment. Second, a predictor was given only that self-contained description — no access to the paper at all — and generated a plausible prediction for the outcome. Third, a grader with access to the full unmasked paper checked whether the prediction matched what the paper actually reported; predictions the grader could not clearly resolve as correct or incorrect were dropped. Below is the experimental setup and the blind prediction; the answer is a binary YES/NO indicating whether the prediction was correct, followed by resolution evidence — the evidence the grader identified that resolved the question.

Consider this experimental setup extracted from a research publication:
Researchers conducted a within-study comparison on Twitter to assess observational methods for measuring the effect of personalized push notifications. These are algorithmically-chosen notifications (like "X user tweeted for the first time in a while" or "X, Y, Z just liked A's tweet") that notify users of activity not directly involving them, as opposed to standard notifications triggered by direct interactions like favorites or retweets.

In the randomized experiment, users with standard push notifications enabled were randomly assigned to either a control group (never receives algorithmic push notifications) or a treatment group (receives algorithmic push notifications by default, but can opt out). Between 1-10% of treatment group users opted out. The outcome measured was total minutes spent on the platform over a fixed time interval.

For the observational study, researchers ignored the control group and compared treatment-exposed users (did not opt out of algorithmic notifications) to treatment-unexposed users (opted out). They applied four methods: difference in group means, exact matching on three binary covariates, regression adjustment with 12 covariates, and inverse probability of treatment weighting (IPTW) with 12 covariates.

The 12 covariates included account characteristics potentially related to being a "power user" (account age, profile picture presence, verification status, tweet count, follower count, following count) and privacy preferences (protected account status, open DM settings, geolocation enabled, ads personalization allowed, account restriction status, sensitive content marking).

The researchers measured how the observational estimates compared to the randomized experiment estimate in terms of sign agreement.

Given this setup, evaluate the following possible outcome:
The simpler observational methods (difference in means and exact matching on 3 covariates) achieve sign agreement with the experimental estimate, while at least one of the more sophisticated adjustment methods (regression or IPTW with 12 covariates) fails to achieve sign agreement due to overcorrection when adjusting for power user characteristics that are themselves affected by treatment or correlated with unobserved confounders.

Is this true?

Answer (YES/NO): NO